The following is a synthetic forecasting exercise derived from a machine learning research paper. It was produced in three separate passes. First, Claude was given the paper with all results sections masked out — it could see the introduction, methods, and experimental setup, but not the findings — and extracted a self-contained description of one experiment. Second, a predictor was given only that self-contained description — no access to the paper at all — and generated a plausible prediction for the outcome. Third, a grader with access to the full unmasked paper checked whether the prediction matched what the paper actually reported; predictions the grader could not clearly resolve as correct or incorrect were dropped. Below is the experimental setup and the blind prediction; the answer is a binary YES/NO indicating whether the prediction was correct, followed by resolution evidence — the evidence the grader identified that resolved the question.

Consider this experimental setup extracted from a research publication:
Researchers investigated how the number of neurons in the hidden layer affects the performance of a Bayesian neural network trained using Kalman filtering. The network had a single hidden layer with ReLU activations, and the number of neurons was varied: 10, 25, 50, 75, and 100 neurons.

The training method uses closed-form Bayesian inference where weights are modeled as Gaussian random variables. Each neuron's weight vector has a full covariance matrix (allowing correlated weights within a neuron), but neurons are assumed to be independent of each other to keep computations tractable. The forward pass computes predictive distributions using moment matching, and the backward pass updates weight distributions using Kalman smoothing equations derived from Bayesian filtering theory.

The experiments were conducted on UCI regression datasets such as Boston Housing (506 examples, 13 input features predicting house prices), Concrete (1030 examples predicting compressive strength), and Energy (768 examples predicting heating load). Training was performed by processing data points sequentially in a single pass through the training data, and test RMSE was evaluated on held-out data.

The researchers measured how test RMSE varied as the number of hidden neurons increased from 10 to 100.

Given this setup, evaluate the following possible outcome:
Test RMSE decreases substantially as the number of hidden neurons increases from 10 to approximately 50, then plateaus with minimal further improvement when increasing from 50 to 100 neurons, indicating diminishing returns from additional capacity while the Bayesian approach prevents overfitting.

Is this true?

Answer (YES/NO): NO